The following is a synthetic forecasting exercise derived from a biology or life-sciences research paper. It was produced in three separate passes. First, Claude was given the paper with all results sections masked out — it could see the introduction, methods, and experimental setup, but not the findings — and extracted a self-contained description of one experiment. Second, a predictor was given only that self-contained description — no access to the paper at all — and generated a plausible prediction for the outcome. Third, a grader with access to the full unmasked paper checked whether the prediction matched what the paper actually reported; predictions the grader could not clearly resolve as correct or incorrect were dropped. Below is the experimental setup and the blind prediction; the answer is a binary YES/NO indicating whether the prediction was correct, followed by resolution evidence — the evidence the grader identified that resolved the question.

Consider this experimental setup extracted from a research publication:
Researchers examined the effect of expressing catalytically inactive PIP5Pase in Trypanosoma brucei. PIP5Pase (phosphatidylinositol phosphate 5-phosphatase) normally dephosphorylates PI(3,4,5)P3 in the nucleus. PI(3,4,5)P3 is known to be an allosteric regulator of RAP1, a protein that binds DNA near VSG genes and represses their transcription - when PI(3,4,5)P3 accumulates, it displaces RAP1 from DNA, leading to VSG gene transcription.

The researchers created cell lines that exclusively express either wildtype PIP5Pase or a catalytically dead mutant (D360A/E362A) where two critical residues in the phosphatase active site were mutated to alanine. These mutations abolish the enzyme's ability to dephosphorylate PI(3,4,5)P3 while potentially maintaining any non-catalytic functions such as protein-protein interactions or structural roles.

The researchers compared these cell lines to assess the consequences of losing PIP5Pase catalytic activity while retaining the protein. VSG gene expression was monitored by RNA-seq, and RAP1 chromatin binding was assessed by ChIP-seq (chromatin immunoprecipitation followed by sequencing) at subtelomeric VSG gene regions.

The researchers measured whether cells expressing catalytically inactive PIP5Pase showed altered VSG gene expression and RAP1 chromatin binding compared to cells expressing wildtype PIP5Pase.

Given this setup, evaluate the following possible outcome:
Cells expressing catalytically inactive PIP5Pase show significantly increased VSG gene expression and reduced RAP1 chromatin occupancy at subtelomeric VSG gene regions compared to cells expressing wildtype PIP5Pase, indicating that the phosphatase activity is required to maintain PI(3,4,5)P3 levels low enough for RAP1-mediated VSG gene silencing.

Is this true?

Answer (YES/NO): YES